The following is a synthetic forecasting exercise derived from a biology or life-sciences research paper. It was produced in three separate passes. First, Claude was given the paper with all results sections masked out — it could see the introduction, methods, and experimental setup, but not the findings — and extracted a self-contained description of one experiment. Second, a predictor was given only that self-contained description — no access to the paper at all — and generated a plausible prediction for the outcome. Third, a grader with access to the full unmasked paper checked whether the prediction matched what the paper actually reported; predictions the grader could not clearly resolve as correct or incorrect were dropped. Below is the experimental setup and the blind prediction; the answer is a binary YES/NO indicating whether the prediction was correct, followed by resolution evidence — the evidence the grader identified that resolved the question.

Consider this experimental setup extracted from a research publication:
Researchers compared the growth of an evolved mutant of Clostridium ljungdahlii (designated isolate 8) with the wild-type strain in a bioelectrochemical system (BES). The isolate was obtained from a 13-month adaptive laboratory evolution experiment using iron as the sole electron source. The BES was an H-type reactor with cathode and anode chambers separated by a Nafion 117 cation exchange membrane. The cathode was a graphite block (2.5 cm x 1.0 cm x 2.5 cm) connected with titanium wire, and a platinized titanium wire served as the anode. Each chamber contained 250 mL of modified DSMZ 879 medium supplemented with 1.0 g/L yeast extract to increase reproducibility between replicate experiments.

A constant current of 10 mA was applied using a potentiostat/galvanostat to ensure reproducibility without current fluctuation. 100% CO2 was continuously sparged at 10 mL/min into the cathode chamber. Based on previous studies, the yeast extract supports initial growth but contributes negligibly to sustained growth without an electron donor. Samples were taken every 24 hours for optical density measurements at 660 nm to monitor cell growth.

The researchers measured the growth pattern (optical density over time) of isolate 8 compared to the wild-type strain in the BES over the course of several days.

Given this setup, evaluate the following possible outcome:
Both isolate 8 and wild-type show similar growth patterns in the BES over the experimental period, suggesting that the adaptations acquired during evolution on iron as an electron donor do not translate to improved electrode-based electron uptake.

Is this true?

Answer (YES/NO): NO